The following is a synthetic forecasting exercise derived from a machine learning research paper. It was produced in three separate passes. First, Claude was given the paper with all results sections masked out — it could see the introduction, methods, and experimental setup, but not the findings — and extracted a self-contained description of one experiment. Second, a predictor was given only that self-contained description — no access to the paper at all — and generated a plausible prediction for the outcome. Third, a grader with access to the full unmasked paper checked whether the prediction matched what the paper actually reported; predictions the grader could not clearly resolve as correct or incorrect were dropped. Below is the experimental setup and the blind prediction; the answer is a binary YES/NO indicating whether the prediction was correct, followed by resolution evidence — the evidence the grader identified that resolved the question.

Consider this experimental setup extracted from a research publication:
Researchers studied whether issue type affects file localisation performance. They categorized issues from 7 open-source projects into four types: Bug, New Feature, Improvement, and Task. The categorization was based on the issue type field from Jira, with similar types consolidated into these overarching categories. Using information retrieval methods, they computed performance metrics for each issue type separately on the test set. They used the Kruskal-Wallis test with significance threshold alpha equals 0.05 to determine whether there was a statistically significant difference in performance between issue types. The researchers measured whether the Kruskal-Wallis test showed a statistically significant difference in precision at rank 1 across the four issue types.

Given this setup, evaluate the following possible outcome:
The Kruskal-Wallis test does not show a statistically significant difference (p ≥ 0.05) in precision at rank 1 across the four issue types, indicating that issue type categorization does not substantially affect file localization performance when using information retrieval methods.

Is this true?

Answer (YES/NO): NO